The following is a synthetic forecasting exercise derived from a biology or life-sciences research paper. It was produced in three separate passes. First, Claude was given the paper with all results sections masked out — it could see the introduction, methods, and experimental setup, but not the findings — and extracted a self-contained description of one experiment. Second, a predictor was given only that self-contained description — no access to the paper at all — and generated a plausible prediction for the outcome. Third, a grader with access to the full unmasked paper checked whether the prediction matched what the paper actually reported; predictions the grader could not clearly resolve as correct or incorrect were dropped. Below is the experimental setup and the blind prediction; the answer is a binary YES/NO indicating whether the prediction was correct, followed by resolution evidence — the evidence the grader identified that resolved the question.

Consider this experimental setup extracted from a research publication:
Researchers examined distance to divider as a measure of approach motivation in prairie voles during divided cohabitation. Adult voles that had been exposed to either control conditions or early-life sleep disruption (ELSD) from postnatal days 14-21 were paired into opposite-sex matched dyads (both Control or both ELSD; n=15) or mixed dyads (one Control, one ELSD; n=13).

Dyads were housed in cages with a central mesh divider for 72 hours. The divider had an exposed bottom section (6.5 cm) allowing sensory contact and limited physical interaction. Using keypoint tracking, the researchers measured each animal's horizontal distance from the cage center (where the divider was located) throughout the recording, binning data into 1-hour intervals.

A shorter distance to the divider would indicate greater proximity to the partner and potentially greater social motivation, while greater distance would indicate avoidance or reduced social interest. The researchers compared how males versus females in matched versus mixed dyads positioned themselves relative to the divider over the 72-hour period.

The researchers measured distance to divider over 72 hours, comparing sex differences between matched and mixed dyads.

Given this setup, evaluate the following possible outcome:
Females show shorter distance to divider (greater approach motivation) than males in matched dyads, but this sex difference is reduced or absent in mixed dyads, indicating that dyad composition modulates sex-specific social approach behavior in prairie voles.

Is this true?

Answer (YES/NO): NO